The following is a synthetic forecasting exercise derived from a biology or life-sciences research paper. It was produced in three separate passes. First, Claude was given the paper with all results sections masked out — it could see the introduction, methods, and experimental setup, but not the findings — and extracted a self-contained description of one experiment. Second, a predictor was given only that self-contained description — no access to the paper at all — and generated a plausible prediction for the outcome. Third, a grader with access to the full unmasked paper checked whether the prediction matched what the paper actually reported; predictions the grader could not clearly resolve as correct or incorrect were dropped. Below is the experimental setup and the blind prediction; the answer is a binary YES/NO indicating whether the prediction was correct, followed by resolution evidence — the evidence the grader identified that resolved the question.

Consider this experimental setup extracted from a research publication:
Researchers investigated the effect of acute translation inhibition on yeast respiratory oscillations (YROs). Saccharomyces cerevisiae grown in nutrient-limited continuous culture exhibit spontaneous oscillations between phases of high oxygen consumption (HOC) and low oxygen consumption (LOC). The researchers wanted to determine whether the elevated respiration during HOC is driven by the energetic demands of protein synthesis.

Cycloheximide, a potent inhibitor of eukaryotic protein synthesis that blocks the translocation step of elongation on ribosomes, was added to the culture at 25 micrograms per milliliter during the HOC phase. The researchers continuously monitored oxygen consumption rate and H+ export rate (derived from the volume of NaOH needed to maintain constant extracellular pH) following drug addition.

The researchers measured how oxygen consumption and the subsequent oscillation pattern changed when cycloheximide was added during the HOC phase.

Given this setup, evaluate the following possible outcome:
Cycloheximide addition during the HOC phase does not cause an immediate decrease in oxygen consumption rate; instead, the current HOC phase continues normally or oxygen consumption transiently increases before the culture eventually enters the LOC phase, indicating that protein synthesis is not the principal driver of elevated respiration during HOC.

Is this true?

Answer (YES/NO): NO